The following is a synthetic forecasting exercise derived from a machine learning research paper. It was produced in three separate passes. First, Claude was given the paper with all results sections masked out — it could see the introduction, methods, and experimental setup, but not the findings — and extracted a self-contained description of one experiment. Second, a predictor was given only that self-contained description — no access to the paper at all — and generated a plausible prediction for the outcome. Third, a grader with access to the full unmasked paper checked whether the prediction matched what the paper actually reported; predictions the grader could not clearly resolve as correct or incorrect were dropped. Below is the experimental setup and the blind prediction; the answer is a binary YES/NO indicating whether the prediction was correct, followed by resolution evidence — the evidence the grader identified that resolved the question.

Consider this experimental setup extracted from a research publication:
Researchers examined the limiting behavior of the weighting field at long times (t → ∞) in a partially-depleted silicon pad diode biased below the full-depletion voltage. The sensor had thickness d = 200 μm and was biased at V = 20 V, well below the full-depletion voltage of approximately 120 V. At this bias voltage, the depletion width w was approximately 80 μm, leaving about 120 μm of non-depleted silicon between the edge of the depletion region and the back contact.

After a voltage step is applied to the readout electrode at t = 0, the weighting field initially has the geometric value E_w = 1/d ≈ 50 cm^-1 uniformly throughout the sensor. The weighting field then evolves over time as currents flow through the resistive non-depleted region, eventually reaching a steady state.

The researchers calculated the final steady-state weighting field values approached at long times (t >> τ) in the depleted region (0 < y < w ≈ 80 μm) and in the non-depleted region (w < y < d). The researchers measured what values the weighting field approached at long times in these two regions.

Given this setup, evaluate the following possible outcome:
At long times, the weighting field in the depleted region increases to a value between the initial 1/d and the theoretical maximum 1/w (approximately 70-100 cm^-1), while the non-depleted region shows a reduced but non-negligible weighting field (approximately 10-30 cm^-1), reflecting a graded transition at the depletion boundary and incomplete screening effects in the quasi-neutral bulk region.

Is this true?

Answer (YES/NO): NO